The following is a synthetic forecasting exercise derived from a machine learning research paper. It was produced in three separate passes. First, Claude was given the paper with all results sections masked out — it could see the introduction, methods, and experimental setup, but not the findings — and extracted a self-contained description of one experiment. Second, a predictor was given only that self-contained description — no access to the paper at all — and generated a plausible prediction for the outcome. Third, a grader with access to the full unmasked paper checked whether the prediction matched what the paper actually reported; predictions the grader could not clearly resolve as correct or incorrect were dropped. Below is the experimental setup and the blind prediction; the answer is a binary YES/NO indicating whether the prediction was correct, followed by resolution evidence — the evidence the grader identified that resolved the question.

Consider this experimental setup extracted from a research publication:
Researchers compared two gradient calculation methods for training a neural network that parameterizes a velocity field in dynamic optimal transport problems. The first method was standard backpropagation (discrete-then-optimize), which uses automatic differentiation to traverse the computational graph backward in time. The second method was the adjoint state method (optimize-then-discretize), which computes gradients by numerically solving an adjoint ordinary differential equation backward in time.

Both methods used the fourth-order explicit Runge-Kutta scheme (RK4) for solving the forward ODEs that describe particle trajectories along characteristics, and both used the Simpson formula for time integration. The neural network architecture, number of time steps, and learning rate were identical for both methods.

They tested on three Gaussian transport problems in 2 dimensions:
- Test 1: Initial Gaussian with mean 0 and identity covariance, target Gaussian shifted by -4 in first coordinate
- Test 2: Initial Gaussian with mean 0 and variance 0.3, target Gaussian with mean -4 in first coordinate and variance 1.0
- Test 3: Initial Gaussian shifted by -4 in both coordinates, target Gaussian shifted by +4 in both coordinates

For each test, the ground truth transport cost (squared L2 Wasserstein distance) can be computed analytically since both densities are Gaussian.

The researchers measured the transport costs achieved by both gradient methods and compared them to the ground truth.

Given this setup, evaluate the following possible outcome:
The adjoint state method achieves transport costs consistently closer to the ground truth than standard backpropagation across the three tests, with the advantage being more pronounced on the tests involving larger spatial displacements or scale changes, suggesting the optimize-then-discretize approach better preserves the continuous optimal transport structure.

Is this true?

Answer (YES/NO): NO